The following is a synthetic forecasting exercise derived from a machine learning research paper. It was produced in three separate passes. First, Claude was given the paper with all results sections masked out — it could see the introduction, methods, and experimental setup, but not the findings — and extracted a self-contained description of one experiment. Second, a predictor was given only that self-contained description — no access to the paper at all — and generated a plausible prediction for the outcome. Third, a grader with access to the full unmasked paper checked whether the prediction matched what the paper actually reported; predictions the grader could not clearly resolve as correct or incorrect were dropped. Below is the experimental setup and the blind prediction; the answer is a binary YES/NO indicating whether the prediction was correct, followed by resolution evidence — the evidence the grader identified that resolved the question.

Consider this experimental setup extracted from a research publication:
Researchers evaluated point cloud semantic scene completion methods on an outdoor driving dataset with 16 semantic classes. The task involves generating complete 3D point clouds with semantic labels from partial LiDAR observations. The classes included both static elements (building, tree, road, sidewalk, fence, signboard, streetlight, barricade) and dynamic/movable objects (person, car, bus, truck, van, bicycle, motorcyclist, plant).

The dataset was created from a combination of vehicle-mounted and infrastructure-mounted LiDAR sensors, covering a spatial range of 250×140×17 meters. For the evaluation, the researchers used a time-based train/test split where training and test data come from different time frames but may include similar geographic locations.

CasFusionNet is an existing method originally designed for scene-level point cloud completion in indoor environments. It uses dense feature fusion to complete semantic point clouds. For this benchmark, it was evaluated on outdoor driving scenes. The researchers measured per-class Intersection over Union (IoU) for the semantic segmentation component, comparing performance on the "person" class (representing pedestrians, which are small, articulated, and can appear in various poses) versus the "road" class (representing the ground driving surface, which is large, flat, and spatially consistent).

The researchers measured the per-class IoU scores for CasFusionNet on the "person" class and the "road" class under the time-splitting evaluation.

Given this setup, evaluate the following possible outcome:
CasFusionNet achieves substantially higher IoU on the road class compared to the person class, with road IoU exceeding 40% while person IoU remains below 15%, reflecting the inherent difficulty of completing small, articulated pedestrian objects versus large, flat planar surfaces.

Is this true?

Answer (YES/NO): NO